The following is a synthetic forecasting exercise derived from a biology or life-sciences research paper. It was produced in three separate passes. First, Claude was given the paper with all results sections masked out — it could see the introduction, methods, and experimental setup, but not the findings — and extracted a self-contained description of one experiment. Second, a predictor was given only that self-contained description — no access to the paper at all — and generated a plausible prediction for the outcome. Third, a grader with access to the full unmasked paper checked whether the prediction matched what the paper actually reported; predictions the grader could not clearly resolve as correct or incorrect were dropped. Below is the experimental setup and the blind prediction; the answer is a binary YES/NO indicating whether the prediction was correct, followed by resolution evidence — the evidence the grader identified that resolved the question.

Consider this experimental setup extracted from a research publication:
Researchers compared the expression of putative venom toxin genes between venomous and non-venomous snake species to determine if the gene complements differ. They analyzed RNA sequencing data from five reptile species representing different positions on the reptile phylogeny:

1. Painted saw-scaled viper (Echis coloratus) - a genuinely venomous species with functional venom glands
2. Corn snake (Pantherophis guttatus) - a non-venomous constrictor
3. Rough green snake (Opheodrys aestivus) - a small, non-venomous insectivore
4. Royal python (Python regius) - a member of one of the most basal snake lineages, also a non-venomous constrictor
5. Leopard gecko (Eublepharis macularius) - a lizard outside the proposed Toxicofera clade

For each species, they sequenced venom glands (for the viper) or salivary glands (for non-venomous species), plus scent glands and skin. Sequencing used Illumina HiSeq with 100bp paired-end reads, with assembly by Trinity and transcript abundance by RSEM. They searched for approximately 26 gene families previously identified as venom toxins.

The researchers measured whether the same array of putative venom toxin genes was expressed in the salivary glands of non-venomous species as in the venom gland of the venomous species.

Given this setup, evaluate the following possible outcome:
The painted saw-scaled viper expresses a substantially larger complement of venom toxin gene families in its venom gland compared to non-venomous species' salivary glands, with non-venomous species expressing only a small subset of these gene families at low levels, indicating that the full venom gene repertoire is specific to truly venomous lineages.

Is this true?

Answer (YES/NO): NO